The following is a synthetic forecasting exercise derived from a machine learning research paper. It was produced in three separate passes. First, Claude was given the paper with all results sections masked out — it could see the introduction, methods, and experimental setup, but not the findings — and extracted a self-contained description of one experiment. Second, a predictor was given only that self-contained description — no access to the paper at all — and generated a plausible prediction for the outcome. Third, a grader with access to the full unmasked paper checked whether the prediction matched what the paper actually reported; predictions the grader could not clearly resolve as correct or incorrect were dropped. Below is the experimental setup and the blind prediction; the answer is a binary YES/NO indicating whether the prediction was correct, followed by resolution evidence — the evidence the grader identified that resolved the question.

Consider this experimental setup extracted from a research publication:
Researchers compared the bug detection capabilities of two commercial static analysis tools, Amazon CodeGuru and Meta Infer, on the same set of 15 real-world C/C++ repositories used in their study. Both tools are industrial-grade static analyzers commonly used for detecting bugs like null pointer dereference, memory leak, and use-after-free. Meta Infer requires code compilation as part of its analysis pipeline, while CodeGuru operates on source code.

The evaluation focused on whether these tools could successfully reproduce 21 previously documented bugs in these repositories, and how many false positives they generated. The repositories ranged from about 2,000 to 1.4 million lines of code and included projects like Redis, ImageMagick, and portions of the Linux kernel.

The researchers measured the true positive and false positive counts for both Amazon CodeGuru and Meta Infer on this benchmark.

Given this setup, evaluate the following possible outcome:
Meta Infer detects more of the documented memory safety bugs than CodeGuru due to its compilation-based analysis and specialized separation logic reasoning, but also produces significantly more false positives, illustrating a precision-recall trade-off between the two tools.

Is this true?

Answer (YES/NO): NO